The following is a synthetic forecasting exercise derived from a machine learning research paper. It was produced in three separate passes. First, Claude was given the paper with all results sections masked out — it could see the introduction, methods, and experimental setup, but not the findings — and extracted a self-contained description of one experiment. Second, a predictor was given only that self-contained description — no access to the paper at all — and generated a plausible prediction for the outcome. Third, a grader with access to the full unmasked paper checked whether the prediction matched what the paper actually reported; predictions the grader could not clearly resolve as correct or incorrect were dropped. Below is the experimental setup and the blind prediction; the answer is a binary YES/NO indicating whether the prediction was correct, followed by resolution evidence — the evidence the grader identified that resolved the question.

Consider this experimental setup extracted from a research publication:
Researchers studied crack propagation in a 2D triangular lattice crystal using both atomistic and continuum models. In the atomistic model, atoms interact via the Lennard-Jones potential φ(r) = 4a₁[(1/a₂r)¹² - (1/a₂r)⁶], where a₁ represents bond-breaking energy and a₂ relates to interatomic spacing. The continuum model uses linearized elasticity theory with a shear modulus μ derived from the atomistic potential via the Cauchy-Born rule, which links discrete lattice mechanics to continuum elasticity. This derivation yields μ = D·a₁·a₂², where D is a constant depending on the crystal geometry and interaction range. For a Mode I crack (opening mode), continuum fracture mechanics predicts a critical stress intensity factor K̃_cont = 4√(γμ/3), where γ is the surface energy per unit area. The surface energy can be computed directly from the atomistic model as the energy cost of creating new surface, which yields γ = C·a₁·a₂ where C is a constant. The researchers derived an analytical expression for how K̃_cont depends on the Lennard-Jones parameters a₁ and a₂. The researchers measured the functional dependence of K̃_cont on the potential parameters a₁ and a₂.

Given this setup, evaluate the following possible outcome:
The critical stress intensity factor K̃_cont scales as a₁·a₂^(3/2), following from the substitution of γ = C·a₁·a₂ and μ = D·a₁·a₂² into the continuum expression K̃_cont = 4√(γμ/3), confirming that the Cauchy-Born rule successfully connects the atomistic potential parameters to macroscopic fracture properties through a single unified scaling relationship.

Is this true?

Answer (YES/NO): YES